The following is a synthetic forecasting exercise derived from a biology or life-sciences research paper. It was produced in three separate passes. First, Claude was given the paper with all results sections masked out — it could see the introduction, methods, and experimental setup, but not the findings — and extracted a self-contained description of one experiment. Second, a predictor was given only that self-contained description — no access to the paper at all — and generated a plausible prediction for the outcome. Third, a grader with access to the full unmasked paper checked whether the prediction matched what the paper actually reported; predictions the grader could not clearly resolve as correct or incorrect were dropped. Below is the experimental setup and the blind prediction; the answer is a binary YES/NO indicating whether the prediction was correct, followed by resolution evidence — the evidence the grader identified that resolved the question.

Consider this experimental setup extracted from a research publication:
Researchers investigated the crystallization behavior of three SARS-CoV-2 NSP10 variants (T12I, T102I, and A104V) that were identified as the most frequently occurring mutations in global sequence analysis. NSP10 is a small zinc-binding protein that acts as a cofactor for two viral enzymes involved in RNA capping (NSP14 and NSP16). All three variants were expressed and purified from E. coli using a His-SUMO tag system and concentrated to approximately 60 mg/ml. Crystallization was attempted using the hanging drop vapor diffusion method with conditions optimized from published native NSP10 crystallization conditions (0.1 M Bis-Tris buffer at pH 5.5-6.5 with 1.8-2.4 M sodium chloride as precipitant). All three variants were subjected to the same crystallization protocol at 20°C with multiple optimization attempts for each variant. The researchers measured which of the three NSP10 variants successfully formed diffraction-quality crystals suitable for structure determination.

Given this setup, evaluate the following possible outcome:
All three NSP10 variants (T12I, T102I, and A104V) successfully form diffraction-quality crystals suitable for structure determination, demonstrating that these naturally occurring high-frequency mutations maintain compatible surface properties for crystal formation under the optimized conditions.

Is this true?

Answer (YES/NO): NO